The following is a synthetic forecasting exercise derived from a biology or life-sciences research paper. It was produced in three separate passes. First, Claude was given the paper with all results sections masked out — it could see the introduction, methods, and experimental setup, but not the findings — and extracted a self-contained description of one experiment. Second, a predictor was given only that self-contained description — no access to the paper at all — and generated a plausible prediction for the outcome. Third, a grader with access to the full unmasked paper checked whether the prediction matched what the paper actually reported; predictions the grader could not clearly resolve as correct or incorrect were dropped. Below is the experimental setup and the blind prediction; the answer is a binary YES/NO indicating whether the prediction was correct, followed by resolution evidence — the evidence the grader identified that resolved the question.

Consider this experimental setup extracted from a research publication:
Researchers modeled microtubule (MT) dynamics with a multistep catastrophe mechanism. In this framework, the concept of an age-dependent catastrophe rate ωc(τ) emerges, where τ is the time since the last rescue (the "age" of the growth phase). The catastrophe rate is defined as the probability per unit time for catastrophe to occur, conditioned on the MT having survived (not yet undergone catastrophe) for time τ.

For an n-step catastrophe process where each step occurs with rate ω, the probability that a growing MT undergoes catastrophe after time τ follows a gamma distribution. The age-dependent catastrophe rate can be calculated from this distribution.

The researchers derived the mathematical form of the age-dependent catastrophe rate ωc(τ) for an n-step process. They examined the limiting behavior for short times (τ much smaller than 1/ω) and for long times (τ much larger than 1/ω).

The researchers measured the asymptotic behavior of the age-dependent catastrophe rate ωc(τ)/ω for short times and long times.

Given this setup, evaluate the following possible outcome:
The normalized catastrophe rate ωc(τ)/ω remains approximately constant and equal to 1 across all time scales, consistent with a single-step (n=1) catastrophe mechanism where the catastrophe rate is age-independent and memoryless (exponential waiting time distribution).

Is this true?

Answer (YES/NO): NO